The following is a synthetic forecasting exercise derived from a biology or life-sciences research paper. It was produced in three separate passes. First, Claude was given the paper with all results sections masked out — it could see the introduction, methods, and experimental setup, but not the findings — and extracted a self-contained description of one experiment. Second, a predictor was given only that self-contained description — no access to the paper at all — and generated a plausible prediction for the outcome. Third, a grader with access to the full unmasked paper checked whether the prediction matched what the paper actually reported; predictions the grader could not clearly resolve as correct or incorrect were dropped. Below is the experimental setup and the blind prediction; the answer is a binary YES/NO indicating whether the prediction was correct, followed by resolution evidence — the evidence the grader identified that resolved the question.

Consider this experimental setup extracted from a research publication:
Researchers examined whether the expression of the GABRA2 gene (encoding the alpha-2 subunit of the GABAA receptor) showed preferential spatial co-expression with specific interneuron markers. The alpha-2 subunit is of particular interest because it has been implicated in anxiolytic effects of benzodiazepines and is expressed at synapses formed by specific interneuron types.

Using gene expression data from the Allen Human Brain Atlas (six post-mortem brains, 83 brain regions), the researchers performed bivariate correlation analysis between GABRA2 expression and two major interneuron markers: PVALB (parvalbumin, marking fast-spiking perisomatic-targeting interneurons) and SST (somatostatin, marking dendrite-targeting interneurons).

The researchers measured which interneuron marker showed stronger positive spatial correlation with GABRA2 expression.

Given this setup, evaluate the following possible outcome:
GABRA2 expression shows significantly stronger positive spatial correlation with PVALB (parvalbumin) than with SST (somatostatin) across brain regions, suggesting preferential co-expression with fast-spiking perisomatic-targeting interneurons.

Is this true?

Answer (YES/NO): NO